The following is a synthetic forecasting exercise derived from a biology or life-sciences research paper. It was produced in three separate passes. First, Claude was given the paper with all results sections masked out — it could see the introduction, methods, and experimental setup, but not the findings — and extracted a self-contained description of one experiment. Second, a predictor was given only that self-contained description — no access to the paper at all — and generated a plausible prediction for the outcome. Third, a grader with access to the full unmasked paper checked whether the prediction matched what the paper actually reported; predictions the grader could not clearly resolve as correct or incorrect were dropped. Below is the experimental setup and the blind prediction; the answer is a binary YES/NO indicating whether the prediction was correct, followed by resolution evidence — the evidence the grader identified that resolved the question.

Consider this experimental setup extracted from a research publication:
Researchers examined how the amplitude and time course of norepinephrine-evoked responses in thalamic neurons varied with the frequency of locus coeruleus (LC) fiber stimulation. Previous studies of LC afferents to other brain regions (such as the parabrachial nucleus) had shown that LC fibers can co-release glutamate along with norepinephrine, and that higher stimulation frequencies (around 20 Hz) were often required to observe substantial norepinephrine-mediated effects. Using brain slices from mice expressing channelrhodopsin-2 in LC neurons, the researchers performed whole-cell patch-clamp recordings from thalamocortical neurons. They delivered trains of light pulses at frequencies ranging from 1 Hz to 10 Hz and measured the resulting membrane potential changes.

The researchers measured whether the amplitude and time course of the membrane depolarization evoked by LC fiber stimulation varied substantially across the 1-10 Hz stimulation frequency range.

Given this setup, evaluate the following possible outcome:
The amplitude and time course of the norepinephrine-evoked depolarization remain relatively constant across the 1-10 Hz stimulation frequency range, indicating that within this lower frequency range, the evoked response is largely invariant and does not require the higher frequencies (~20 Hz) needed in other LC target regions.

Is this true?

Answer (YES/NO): YES